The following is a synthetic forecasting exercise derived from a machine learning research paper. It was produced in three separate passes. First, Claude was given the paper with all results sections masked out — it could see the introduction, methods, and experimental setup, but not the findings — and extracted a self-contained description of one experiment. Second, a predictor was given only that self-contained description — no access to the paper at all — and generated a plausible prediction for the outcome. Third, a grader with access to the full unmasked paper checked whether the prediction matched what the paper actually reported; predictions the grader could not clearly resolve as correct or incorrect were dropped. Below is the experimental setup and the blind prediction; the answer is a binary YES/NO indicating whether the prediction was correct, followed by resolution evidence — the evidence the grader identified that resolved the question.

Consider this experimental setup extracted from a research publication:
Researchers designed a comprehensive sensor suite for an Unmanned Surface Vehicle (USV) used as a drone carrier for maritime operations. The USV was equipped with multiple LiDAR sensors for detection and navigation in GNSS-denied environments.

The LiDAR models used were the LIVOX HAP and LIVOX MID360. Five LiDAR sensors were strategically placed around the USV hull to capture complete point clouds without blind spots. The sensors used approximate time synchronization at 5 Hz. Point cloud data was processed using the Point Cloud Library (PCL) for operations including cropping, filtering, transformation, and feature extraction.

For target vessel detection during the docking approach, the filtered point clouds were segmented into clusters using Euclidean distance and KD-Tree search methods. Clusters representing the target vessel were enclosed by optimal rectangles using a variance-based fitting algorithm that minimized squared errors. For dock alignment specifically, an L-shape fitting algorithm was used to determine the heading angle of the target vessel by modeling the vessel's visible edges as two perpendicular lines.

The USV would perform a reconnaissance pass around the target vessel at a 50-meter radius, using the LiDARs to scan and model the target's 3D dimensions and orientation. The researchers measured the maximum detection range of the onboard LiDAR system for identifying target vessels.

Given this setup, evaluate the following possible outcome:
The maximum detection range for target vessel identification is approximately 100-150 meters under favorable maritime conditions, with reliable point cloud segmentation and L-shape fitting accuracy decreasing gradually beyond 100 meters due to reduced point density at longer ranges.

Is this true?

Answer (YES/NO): NO